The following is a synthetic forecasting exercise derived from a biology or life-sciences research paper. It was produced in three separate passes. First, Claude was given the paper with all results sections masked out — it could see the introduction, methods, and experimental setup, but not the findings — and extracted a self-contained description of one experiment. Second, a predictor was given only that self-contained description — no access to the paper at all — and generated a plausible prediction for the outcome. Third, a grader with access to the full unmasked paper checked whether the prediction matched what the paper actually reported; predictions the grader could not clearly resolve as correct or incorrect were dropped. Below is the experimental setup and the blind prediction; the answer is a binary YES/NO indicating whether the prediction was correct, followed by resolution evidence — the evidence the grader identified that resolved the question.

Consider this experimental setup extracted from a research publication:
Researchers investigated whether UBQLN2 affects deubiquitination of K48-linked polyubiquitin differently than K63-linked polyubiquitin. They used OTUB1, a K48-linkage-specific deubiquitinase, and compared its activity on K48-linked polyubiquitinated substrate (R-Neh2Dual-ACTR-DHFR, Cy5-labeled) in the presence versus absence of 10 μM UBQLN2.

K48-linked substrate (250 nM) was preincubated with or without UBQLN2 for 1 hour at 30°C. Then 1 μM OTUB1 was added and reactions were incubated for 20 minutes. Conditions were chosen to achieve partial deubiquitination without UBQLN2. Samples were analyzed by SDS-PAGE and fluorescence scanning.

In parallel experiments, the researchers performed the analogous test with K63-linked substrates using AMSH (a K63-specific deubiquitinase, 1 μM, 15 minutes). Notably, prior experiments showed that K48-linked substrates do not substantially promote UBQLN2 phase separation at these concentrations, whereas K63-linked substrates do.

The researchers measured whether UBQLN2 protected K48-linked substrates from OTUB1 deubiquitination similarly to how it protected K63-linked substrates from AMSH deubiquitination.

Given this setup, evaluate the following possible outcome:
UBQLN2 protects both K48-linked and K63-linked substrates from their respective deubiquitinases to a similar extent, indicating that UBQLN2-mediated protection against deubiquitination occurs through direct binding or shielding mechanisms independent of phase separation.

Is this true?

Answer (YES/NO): NO